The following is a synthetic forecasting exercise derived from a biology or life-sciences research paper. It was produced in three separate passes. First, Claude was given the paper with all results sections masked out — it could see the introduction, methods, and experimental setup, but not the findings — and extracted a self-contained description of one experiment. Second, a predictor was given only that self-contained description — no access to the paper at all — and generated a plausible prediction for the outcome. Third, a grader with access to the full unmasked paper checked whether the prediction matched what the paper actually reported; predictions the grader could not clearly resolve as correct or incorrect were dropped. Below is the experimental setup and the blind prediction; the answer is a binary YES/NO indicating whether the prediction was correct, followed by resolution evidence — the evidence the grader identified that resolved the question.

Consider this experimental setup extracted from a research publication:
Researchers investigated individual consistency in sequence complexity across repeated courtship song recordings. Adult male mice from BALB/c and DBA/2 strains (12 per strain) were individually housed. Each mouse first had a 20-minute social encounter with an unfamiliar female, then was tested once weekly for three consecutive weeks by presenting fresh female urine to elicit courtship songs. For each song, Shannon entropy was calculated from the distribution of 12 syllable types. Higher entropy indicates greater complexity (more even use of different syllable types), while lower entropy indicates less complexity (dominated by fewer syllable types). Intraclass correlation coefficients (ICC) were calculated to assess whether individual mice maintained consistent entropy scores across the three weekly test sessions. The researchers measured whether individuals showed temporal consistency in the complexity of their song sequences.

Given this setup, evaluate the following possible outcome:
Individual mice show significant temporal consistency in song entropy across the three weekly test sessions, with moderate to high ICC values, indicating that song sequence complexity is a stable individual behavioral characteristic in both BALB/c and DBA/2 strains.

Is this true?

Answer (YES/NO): NO